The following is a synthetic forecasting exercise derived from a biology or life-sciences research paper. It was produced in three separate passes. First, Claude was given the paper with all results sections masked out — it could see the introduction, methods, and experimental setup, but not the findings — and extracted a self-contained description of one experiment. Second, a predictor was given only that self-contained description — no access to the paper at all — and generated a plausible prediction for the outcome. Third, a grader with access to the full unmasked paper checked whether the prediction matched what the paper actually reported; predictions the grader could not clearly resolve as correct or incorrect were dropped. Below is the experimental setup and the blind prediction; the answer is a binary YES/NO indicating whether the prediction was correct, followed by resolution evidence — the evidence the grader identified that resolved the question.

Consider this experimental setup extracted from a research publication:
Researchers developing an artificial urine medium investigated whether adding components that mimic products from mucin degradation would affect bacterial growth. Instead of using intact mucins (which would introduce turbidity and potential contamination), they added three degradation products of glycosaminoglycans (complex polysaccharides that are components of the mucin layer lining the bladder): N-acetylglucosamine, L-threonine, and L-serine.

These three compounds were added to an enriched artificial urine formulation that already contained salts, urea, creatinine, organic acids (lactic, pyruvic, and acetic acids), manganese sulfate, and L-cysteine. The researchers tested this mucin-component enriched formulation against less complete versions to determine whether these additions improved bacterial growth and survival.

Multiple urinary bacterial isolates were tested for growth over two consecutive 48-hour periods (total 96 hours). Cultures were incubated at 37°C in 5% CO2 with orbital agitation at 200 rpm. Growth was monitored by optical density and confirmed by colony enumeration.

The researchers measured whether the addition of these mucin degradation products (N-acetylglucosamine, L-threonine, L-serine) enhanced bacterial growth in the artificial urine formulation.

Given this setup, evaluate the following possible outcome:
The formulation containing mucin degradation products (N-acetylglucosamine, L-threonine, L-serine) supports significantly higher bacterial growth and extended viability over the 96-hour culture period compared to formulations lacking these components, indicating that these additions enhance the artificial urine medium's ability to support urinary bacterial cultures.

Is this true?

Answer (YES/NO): NO